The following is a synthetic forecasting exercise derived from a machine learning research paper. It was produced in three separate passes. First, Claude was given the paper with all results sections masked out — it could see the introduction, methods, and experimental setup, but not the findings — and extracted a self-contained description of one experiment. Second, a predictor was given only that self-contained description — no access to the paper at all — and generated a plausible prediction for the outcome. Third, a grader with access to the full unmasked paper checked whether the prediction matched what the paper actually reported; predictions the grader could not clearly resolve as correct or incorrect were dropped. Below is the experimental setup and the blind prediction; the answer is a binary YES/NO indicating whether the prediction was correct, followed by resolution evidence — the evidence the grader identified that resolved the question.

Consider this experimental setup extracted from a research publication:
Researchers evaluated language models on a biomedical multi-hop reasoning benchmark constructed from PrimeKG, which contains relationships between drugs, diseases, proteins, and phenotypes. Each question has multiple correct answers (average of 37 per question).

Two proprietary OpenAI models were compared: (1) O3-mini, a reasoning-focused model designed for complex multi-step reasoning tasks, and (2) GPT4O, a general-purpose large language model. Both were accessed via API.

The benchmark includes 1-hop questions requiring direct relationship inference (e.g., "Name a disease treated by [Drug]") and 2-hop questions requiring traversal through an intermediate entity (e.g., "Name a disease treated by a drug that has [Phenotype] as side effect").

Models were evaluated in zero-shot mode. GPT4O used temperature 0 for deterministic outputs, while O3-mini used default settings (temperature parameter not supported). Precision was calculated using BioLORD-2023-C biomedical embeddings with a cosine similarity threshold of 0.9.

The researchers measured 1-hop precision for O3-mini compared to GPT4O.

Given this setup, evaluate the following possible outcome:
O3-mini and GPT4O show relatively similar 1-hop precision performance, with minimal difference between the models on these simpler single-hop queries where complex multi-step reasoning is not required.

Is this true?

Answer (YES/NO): NO